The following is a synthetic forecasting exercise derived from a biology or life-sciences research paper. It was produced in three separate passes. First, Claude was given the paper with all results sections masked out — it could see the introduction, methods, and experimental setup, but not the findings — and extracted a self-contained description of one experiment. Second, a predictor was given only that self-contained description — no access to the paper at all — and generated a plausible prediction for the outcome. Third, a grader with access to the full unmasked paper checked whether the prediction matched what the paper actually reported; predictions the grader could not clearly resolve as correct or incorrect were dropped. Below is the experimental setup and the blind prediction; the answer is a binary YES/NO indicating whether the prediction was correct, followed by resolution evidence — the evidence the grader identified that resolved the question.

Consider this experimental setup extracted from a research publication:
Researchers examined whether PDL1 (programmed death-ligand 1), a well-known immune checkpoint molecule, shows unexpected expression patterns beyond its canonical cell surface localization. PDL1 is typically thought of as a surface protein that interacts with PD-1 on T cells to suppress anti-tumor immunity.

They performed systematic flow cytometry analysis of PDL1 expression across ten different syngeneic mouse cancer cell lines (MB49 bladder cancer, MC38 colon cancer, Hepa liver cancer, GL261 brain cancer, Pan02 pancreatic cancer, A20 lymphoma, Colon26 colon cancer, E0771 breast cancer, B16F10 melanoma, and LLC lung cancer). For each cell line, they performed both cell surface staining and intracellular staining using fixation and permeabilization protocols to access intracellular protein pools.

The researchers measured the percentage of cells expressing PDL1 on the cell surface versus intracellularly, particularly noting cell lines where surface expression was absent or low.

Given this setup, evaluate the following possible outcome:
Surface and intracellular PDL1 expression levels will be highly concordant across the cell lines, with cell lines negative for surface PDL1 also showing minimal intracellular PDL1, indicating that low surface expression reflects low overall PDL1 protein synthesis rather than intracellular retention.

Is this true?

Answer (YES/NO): NO